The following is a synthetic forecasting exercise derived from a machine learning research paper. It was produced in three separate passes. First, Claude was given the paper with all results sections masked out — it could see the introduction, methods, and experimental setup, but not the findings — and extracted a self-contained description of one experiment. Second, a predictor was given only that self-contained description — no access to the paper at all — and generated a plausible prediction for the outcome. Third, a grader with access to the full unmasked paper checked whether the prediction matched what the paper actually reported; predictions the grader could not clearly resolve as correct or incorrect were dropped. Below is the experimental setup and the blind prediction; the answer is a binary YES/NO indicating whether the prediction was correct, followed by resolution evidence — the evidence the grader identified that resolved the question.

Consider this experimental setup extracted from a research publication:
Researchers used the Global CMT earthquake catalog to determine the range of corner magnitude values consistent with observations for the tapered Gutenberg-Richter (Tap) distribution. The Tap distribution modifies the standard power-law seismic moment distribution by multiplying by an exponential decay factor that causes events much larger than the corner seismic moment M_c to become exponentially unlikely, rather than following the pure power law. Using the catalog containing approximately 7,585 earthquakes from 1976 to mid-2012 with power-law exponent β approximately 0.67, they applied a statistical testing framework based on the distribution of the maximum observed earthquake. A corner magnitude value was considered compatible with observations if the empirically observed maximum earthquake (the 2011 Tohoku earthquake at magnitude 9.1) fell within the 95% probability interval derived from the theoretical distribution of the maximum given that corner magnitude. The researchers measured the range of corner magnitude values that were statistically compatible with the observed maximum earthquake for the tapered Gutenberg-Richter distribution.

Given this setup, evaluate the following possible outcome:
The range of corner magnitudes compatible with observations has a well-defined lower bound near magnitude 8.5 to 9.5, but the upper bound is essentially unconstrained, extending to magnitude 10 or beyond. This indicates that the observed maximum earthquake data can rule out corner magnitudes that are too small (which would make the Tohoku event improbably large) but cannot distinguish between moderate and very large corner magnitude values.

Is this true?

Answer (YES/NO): YES